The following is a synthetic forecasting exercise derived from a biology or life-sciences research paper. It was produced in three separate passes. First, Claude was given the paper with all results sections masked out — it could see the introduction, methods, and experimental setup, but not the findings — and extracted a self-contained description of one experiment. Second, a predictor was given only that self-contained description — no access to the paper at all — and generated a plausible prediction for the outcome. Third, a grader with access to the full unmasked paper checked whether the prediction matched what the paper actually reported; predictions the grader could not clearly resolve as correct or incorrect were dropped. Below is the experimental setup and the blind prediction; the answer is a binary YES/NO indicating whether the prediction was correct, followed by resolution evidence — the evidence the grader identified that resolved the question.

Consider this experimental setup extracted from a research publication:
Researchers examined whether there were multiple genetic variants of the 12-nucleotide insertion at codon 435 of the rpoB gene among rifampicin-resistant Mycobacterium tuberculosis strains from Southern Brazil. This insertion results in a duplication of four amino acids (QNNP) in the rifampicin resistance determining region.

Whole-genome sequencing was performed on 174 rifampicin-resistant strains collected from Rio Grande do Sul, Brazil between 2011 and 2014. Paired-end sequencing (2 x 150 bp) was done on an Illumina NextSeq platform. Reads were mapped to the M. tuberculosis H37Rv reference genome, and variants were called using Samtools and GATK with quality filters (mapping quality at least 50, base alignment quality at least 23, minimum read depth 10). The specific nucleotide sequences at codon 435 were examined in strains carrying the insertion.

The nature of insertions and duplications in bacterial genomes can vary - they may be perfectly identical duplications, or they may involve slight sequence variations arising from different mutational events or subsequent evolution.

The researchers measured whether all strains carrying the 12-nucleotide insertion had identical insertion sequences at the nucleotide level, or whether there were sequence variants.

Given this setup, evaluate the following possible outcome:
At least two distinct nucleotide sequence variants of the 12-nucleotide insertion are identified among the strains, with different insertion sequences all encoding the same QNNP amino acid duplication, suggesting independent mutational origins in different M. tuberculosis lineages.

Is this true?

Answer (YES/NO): NO